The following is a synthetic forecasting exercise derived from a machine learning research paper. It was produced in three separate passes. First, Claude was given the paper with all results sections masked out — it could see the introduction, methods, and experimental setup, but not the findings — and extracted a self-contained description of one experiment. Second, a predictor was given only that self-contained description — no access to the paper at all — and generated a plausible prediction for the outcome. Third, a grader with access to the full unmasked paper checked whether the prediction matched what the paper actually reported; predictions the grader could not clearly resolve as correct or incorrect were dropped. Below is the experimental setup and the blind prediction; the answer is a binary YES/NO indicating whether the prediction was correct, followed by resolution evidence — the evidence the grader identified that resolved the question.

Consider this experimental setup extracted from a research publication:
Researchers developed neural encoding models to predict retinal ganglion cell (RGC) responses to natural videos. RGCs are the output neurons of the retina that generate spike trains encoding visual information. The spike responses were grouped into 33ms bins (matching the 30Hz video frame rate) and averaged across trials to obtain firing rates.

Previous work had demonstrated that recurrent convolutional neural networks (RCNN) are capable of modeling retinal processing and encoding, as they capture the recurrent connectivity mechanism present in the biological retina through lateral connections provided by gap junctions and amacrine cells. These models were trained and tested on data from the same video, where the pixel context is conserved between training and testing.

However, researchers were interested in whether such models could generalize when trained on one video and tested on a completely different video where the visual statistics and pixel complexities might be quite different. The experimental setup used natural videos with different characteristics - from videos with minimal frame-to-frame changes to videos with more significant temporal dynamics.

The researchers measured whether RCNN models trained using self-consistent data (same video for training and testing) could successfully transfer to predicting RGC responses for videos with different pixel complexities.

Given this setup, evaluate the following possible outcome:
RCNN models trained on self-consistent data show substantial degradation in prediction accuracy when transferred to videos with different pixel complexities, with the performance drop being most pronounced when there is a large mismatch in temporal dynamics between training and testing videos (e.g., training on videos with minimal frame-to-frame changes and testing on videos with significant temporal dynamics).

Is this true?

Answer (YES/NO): NO